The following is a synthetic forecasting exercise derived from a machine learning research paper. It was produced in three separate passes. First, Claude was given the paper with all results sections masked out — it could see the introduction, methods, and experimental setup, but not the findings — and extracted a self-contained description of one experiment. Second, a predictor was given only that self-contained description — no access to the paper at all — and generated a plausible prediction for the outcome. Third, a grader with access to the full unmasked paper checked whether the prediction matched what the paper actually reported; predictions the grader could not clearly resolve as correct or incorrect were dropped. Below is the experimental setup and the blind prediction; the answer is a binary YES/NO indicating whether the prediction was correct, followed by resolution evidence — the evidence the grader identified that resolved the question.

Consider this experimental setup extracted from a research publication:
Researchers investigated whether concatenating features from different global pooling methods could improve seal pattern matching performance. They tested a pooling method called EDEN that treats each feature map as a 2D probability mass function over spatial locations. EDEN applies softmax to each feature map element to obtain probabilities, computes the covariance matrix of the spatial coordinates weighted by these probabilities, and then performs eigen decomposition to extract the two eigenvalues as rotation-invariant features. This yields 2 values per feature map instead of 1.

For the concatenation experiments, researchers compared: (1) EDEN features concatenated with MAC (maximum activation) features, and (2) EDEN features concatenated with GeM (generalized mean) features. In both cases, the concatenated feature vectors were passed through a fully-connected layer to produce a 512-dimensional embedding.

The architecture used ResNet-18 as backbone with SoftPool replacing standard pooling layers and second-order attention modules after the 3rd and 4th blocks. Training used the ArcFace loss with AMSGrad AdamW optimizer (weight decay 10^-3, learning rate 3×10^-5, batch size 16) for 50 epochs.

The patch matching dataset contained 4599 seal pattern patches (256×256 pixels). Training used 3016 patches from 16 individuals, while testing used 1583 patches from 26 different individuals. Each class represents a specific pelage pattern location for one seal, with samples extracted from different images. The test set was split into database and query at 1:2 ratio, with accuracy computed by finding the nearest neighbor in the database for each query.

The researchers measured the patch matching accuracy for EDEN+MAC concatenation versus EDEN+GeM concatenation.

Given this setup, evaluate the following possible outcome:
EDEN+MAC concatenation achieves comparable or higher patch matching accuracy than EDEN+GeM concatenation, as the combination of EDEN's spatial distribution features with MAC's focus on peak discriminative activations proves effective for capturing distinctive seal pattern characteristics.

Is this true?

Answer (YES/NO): YES